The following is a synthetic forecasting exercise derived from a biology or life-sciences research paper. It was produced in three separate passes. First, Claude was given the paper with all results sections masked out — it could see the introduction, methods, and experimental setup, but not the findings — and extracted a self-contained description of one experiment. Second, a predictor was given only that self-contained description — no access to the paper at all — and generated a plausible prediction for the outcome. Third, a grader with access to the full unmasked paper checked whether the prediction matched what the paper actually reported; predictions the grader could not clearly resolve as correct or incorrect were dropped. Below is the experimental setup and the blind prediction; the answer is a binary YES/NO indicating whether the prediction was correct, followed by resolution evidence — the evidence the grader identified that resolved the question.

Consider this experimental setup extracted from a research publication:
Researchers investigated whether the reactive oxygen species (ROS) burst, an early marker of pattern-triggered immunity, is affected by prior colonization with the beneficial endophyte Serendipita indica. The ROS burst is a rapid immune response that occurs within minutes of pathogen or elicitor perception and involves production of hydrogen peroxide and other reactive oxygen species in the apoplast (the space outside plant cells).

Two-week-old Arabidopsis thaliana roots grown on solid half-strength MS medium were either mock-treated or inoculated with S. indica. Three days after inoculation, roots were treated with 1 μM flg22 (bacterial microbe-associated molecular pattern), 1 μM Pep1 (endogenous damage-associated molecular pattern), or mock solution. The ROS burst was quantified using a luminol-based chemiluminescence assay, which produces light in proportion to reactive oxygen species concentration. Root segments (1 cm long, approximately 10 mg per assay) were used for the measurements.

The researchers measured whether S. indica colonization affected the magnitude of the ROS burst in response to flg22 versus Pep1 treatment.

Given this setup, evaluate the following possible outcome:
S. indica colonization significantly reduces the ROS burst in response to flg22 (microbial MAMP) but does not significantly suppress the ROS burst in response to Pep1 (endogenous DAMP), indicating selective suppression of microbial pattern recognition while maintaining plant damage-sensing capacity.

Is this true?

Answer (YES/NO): YES